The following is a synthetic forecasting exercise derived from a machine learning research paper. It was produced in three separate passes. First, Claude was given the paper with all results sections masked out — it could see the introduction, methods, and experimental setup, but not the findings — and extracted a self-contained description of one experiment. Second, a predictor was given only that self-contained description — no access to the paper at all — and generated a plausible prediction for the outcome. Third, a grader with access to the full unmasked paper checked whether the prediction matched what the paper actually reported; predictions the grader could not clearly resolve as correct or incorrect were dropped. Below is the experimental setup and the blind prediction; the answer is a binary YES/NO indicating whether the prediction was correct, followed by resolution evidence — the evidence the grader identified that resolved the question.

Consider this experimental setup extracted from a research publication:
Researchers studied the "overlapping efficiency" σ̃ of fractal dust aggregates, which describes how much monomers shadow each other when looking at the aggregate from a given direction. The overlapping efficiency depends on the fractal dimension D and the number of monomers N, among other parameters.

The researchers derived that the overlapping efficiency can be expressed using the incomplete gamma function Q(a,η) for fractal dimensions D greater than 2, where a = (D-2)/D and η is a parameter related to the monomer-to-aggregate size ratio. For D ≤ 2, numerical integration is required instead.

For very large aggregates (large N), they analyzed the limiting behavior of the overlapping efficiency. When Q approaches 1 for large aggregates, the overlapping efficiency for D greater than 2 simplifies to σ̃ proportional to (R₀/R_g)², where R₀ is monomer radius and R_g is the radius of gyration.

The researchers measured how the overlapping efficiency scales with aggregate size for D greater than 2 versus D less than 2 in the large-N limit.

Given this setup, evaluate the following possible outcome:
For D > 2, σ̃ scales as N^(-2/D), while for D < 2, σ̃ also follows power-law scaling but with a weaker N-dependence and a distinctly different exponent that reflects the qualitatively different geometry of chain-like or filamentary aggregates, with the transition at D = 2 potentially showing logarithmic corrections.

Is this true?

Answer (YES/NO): NO